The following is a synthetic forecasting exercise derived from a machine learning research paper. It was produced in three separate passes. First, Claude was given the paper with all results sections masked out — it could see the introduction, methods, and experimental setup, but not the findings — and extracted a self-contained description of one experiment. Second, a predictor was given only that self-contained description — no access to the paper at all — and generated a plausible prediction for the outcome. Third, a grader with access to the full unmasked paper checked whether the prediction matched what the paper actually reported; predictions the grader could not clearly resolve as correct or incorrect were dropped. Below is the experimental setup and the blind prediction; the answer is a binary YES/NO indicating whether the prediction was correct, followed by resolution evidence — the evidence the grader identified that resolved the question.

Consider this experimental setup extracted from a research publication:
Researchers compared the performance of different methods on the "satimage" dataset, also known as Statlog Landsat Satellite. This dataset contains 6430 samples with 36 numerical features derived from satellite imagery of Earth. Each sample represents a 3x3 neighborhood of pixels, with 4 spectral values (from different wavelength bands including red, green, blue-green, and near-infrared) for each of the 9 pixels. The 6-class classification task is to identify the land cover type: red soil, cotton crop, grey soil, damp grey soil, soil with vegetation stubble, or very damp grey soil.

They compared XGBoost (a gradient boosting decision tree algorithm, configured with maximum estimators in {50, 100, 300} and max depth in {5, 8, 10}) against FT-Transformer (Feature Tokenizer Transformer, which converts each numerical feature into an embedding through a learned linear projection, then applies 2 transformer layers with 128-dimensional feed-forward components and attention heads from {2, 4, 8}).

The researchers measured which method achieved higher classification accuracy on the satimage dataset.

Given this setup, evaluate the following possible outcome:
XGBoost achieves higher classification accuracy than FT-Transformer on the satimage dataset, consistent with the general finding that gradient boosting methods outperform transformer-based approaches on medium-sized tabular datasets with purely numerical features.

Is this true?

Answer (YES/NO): YES